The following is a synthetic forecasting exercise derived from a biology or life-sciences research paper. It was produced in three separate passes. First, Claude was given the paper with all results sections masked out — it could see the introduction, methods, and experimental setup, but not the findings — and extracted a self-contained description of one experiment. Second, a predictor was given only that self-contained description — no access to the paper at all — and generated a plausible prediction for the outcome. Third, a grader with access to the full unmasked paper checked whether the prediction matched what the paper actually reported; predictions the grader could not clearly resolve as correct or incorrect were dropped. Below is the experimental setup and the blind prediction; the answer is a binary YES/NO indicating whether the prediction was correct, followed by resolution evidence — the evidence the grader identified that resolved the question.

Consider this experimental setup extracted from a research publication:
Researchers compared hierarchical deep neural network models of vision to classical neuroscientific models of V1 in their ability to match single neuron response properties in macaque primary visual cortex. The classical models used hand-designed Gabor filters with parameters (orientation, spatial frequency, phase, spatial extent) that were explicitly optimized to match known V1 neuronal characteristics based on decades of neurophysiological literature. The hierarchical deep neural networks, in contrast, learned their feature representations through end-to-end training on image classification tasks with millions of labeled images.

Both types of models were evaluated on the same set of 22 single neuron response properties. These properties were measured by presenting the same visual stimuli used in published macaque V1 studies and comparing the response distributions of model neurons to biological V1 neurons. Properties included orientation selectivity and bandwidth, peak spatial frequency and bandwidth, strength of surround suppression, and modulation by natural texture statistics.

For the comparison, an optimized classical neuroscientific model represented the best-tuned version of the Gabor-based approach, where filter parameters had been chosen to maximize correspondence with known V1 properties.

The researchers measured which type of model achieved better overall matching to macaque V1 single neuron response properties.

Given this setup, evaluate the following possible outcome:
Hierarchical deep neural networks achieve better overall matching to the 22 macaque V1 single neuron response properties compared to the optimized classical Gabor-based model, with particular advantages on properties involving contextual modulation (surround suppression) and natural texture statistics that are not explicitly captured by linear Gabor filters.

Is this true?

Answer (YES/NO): NO